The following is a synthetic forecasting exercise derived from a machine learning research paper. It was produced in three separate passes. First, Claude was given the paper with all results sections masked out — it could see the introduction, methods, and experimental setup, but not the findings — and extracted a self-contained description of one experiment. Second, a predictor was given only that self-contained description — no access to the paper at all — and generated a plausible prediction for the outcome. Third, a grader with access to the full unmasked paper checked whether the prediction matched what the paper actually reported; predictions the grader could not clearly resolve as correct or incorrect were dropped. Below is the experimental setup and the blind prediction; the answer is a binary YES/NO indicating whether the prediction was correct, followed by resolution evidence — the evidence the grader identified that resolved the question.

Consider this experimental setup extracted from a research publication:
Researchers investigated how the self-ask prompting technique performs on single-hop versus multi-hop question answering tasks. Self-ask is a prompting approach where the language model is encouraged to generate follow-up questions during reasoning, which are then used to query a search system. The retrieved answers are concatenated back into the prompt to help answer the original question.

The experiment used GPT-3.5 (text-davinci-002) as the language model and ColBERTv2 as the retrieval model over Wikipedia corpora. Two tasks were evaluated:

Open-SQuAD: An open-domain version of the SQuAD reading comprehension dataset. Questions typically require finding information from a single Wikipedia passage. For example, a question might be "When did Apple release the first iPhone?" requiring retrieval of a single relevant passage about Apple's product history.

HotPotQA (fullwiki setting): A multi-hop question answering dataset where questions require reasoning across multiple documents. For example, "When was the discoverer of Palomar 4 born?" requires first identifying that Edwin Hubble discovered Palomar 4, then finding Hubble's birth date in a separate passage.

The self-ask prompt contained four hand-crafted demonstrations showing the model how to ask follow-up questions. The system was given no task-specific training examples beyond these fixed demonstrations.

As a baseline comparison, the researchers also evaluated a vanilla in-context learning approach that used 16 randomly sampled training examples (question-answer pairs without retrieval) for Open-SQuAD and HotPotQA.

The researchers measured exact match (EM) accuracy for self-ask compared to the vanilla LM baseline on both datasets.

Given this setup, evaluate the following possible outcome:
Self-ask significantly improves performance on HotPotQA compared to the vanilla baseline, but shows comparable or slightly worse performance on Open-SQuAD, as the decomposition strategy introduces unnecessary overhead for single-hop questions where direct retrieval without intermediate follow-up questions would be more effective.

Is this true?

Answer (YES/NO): NO